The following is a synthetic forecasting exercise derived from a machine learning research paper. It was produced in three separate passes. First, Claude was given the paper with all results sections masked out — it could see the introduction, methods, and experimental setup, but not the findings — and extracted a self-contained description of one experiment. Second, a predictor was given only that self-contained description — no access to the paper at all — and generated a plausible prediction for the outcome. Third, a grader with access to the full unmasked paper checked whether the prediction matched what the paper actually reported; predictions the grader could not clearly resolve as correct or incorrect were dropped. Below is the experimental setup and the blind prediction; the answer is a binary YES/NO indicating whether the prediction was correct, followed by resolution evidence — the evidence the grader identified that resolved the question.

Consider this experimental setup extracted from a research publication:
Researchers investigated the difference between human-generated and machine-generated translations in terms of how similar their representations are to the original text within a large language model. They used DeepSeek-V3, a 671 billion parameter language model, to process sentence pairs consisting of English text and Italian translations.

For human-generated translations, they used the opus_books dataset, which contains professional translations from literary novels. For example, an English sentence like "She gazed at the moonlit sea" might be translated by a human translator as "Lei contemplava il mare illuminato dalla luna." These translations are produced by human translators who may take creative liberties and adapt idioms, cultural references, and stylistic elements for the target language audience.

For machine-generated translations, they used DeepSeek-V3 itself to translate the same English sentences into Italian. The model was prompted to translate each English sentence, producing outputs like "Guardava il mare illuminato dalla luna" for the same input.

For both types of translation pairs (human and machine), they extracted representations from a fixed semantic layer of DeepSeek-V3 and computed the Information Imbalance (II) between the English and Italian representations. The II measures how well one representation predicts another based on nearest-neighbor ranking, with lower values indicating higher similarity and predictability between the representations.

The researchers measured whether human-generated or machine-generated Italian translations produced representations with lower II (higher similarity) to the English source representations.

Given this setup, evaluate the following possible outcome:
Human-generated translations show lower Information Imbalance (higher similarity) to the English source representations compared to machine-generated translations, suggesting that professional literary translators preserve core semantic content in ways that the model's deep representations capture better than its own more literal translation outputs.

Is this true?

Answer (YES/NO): NO